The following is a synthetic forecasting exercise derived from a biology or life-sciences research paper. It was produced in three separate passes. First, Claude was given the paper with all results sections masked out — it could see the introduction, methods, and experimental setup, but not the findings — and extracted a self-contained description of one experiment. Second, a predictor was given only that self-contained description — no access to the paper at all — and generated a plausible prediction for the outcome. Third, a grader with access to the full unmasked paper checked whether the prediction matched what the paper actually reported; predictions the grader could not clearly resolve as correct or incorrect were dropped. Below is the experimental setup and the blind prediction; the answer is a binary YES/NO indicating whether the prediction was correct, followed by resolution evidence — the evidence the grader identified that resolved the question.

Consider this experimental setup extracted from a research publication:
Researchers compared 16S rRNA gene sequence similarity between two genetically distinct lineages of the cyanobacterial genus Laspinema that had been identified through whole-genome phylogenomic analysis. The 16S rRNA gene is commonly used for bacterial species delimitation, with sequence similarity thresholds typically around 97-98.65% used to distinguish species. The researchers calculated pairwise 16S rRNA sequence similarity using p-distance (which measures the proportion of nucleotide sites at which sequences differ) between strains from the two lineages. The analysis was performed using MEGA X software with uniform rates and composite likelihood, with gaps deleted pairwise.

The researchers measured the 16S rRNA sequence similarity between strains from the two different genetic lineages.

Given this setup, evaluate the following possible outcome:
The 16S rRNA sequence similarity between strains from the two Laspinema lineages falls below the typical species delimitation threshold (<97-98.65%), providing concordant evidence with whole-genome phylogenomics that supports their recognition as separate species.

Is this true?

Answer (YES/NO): NO